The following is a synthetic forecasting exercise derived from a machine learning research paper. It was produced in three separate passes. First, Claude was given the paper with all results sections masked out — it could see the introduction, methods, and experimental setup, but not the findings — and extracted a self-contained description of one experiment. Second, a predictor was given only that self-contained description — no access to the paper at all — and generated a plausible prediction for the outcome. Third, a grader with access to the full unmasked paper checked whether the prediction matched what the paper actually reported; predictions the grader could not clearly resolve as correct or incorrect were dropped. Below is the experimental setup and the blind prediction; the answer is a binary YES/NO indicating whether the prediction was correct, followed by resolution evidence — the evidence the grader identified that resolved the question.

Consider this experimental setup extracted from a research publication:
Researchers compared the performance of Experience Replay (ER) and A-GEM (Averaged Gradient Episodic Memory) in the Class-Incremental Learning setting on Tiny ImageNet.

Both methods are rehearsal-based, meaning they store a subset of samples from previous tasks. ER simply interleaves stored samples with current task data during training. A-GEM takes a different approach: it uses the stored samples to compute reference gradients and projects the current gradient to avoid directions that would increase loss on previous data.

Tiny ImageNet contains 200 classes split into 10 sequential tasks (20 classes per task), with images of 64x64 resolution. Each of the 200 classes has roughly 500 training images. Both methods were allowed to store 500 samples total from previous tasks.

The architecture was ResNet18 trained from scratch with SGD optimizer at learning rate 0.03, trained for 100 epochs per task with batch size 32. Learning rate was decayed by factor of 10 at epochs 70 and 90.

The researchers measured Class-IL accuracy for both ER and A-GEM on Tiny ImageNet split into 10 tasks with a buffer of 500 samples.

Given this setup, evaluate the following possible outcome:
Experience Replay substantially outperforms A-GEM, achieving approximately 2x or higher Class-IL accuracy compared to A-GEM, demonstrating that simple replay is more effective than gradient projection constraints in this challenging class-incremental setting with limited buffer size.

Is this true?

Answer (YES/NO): NO